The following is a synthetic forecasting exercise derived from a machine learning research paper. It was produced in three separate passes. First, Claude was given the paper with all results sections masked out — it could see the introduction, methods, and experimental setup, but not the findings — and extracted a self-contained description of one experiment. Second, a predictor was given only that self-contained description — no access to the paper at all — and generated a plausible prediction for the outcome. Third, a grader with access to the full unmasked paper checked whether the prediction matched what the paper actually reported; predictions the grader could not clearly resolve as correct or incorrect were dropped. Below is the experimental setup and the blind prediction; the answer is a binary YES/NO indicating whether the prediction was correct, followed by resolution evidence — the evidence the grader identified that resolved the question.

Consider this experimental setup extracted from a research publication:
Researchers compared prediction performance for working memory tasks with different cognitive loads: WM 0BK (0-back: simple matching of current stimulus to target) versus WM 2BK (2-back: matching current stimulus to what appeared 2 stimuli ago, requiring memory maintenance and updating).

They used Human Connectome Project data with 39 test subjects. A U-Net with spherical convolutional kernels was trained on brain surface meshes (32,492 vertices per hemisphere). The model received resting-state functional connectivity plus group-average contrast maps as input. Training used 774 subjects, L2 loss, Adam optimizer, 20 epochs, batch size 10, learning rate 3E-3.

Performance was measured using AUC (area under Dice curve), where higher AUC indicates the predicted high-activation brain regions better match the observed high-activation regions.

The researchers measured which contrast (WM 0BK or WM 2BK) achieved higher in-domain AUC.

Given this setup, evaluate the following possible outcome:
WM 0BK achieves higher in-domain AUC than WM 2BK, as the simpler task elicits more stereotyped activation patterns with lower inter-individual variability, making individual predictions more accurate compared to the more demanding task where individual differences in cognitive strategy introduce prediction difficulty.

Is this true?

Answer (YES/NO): NO